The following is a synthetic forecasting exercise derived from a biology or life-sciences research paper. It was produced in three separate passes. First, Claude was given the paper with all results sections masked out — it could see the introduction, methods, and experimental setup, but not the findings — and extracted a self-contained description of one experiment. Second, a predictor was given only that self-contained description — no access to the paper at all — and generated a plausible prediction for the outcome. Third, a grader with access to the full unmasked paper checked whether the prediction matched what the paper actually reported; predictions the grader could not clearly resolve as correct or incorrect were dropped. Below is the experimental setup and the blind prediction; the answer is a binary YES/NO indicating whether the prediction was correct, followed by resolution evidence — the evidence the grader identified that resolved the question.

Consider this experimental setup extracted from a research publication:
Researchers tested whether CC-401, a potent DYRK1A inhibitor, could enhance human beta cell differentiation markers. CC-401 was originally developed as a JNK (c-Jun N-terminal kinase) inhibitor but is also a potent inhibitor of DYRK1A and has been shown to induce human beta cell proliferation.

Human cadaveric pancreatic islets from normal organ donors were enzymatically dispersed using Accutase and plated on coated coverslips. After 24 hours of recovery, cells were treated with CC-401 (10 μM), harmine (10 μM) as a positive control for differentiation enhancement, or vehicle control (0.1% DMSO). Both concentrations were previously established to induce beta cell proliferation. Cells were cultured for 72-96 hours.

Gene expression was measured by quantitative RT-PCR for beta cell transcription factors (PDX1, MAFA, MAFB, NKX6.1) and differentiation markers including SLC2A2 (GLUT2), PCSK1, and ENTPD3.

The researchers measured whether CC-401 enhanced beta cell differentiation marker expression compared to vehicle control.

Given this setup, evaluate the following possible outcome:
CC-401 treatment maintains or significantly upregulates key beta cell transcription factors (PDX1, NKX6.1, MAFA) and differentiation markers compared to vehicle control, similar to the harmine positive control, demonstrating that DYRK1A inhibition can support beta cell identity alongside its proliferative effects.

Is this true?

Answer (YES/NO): NO